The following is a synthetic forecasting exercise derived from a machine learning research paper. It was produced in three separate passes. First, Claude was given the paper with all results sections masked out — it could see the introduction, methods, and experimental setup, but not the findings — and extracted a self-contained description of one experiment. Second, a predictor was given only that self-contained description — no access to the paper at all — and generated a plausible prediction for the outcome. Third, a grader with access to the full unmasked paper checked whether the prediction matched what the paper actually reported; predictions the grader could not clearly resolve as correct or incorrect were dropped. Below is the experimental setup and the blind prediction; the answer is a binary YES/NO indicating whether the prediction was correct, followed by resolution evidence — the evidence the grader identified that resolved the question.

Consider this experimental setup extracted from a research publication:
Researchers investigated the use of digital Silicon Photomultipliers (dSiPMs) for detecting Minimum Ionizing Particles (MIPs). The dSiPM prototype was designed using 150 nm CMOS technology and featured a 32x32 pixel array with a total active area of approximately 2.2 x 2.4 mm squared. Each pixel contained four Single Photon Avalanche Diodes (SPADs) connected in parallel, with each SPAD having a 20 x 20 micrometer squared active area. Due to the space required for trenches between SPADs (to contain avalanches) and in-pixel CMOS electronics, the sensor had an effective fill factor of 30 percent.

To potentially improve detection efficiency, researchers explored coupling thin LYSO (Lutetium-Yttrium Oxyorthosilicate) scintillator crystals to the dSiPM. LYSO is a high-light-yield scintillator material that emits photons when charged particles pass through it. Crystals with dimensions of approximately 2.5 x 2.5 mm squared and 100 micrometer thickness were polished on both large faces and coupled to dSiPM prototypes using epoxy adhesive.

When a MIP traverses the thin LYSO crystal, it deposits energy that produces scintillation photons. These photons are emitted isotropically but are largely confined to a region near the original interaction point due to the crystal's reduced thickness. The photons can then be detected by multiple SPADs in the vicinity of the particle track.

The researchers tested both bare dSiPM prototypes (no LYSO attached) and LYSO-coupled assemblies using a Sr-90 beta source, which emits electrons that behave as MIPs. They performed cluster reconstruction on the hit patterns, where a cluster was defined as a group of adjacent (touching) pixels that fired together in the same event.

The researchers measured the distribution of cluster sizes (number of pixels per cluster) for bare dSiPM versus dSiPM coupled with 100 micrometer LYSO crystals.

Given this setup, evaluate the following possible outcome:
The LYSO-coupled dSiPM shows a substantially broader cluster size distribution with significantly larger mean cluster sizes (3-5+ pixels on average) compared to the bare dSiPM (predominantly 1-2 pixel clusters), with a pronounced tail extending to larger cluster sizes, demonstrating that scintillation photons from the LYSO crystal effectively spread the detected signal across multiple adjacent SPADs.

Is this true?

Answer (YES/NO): NO